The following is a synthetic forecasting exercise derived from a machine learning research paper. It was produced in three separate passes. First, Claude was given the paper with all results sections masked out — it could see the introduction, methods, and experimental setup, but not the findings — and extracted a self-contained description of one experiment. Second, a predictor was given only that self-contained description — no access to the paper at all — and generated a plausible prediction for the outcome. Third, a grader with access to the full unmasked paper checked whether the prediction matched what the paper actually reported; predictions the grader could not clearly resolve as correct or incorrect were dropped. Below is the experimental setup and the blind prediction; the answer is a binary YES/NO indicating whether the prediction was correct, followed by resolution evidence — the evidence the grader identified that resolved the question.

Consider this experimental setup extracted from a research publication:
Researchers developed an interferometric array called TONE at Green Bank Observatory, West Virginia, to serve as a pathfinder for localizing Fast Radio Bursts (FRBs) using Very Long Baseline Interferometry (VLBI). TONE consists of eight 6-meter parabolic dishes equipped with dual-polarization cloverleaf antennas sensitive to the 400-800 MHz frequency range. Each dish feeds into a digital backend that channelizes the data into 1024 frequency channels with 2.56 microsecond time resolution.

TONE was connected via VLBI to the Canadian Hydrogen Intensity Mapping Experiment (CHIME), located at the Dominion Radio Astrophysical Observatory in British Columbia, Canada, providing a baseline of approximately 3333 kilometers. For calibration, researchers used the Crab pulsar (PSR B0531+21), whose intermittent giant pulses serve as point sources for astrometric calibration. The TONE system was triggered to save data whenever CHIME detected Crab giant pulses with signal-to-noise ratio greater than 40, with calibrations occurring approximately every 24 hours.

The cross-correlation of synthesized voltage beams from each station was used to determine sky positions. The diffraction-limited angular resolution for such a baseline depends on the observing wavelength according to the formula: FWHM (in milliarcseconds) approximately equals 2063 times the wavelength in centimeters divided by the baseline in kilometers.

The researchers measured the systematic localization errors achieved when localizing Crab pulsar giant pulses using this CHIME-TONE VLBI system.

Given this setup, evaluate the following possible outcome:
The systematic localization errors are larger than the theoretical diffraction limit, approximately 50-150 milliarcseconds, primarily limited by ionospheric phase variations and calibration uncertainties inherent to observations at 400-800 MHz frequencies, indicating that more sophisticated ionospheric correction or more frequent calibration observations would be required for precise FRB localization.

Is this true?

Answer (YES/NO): NO